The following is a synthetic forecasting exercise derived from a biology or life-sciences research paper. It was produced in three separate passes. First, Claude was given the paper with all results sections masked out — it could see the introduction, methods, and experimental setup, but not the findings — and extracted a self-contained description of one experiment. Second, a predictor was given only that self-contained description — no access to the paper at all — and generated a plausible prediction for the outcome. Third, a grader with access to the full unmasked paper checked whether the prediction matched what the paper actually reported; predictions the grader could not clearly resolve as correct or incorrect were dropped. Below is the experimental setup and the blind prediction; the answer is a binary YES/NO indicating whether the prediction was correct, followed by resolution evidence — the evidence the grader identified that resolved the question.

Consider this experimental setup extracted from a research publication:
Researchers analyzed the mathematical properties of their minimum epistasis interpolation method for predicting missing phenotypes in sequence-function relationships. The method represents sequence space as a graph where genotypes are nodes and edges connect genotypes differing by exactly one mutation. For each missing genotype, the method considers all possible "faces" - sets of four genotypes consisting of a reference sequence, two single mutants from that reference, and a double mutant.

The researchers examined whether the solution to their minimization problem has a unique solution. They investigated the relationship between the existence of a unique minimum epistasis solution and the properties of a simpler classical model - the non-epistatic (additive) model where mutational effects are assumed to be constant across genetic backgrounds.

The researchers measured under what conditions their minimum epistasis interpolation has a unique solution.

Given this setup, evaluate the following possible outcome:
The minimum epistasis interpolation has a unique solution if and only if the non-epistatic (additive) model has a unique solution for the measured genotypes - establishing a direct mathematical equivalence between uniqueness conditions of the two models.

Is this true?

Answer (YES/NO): YES